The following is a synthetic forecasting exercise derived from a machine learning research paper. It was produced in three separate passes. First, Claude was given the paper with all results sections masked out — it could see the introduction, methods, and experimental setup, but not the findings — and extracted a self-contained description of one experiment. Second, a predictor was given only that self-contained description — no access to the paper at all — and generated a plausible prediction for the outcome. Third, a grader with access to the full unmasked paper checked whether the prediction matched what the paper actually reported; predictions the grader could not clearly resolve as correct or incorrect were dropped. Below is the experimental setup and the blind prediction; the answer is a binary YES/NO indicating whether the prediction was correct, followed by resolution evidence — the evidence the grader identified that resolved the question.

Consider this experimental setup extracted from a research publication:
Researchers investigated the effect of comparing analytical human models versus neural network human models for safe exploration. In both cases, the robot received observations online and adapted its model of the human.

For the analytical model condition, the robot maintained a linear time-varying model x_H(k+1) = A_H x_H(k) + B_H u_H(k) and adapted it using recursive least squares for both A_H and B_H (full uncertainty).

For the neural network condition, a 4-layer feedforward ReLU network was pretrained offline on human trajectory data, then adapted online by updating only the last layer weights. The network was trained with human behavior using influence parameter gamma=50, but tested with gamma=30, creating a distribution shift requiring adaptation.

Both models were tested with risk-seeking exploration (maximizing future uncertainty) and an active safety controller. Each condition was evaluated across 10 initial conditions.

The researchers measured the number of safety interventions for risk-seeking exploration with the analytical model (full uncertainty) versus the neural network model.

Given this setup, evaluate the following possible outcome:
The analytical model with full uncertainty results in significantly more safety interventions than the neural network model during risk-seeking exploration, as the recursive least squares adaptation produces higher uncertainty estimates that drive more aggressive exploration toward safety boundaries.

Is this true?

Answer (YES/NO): YES